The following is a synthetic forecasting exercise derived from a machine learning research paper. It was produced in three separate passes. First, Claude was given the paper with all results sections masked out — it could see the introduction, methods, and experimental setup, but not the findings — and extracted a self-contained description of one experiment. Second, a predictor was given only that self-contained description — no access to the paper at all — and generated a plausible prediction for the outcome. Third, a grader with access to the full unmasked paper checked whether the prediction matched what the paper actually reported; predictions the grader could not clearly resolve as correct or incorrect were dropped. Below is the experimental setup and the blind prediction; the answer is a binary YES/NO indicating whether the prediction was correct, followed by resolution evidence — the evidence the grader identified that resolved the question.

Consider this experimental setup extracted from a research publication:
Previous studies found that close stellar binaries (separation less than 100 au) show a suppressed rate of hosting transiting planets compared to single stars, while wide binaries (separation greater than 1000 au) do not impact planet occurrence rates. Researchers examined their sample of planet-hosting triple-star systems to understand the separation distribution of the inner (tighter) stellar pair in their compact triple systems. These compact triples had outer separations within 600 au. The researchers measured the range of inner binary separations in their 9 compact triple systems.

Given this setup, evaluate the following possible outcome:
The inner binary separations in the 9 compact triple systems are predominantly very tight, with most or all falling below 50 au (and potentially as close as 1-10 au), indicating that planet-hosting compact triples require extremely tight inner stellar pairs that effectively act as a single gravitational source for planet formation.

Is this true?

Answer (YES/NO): YES